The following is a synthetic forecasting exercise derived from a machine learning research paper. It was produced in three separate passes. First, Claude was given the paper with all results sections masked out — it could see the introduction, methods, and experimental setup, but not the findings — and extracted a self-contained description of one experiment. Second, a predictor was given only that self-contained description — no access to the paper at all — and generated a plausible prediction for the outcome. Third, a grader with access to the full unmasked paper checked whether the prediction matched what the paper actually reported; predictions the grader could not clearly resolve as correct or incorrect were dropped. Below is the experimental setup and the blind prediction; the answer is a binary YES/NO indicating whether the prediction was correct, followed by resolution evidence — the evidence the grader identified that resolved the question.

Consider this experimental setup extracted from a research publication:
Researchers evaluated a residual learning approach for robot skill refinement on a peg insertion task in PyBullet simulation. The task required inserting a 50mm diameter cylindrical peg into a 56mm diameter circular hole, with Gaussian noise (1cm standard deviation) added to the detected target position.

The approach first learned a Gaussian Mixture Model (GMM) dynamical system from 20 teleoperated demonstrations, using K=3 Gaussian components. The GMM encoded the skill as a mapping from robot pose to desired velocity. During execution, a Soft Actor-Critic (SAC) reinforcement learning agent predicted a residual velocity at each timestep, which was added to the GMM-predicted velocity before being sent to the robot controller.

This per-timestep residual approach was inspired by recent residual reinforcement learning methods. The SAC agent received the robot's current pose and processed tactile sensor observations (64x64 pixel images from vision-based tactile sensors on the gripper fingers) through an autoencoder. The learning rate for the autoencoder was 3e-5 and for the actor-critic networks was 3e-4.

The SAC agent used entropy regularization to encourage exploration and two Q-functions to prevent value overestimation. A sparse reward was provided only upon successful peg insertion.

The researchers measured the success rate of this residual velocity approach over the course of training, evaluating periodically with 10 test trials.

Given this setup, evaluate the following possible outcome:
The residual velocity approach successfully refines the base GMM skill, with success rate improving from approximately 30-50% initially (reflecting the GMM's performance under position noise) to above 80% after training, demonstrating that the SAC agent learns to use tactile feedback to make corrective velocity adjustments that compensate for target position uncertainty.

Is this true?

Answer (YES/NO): NO